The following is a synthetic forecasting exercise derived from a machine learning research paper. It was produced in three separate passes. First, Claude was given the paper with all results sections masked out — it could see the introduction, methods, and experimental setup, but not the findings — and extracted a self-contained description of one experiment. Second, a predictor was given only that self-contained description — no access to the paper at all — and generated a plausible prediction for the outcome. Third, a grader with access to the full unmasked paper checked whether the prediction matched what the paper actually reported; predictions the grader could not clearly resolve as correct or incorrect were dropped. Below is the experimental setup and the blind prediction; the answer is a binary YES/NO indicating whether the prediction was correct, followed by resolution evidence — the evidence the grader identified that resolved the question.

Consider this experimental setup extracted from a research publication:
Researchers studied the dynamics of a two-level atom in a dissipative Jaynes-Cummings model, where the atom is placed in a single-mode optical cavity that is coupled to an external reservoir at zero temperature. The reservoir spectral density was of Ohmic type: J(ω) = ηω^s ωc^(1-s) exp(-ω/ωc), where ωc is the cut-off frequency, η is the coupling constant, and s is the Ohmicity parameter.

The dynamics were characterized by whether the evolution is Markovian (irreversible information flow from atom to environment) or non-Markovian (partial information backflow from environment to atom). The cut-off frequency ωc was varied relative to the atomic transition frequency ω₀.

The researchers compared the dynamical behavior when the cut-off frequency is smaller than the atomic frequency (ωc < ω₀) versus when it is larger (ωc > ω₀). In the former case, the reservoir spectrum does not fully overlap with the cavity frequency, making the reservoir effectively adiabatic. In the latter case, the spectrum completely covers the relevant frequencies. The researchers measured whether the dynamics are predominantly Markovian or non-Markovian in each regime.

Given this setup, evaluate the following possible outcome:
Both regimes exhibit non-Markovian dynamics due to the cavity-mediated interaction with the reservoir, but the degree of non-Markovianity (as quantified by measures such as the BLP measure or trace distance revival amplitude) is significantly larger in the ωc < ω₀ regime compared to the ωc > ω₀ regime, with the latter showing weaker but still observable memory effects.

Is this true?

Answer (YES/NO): YES